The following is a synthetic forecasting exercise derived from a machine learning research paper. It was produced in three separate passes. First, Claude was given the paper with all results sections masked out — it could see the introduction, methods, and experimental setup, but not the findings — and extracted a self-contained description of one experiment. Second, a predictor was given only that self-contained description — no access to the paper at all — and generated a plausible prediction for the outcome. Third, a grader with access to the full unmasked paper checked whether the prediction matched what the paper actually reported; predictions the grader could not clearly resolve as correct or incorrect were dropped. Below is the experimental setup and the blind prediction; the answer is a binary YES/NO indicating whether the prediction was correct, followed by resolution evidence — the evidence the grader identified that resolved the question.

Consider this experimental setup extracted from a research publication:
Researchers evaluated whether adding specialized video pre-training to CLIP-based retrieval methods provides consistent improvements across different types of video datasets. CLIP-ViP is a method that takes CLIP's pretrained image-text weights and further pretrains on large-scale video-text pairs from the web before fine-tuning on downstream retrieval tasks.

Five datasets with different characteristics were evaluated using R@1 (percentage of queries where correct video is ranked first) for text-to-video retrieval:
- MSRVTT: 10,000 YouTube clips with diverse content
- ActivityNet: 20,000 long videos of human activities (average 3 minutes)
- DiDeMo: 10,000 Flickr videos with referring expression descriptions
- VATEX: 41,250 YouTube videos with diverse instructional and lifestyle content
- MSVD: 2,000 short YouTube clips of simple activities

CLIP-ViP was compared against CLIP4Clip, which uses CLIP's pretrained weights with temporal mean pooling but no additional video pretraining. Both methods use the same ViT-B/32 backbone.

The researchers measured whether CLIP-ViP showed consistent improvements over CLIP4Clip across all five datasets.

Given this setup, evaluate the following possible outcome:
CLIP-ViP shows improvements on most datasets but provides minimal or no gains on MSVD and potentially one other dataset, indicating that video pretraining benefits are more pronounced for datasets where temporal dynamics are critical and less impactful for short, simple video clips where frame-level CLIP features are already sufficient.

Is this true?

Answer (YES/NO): NO